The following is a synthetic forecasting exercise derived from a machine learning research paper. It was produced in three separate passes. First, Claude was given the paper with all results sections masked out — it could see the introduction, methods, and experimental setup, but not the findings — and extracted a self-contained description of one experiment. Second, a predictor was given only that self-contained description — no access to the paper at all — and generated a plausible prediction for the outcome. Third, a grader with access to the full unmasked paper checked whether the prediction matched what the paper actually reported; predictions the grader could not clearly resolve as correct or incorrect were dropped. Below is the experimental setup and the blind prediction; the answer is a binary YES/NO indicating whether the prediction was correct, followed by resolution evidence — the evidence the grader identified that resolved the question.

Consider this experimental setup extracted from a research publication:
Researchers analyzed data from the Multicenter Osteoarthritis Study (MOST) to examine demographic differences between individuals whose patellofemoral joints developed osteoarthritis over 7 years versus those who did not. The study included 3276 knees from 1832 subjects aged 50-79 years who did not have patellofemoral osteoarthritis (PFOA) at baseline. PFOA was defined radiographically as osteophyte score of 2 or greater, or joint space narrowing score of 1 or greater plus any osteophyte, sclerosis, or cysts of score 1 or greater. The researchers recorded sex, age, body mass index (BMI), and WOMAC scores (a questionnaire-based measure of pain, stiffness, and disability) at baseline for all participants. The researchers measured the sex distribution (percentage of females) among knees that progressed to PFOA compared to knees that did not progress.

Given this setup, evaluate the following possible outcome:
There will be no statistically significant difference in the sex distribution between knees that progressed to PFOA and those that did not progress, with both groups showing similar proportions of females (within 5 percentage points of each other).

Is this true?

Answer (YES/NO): NO